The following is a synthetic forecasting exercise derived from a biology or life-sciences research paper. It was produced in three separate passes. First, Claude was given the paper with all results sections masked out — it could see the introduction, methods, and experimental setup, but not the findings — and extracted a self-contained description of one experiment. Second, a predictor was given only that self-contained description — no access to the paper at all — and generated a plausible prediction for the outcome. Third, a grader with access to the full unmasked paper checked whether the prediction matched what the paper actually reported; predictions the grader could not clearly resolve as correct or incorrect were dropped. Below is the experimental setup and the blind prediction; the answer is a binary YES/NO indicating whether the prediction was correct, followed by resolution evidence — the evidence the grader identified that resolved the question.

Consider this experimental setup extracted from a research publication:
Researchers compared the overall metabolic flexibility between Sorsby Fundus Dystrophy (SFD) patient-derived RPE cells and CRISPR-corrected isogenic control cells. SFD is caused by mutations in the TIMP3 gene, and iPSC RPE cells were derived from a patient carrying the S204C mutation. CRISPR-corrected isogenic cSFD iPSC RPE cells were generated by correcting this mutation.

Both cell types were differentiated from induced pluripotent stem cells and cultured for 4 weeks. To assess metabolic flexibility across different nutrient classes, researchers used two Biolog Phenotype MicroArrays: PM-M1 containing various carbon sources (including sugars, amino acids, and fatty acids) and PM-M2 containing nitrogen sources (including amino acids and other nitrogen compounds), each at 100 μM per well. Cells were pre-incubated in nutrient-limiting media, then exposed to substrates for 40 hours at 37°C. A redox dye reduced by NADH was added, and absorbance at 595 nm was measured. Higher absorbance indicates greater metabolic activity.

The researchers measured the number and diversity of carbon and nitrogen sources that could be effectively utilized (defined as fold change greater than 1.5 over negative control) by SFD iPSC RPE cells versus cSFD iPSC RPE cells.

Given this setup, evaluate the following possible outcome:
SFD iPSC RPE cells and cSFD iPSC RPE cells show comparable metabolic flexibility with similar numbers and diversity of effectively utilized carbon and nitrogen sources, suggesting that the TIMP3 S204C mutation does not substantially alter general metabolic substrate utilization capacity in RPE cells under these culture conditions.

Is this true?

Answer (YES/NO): NO